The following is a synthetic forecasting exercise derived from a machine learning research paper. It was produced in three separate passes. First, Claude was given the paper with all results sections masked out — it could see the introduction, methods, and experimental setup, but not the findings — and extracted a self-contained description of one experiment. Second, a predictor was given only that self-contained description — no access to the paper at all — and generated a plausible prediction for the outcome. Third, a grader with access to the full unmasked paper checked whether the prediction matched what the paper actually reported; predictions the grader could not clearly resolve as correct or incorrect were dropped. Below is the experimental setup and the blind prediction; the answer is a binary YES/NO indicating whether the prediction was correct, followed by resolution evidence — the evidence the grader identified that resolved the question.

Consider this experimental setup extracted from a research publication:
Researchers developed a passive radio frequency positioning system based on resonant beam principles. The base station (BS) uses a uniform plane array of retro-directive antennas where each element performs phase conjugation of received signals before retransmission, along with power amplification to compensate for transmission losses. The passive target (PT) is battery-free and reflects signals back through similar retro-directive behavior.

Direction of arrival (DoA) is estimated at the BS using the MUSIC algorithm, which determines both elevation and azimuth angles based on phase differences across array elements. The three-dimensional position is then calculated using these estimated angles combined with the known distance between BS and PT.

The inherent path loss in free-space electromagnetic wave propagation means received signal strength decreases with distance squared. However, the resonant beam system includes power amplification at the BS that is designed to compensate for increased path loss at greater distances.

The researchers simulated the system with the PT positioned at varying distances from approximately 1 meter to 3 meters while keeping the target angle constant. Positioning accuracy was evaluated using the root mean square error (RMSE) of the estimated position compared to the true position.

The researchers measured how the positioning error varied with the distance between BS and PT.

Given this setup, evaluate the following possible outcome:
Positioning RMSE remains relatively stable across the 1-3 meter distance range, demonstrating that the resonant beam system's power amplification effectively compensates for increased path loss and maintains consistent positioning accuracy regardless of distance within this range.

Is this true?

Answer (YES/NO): NO